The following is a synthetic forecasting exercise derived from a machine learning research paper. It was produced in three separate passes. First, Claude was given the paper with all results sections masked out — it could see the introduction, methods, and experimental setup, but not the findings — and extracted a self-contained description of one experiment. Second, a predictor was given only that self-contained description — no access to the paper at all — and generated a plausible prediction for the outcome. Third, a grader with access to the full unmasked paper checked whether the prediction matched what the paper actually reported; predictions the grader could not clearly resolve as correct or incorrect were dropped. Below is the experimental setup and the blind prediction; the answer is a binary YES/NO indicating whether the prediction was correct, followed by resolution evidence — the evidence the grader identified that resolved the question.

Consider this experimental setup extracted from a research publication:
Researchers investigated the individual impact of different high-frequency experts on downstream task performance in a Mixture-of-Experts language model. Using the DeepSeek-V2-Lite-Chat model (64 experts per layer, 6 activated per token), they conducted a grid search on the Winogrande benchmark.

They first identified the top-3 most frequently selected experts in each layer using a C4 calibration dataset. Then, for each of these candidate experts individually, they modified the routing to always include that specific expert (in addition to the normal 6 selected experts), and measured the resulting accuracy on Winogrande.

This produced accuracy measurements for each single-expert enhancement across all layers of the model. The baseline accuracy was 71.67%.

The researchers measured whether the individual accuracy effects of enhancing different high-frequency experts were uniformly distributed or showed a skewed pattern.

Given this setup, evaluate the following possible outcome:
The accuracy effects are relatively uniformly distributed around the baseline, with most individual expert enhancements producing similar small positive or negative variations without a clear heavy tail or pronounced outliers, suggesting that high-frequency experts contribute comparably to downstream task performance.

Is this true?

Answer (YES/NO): NO